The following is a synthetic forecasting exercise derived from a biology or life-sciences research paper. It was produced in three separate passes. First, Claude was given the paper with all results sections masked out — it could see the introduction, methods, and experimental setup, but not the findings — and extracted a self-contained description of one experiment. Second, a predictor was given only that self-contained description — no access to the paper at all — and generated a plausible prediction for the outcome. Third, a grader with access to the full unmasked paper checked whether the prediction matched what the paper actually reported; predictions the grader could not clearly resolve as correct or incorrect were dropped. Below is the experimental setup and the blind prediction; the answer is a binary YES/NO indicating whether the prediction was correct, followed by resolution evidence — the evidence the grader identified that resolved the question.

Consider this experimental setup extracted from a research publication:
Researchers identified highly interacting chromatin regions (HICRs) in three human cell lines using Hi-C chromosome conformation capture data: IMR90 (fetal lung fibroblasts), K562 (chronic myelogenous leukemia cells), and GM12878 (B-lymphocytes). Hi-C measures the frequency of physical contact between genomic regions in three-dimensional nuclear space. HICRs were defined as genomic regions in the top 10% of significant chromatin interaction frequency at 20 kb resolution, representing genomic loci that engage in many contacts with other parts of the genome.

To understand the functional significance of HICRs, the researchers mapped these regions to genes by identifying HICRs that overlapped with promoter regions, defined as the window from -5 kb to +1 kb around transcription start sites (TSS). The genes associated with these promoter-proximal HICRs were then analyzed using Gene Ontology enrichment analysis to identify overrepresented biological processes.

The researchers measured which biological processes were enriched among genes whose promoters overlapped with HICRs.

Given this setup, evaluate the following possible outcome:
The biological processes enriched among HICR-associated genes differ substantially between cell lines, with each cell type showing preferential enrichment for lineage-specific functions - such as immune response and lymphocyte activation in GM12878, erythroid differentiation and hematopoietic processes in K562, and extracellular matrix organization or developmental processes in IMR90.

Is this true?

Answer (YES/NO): NO